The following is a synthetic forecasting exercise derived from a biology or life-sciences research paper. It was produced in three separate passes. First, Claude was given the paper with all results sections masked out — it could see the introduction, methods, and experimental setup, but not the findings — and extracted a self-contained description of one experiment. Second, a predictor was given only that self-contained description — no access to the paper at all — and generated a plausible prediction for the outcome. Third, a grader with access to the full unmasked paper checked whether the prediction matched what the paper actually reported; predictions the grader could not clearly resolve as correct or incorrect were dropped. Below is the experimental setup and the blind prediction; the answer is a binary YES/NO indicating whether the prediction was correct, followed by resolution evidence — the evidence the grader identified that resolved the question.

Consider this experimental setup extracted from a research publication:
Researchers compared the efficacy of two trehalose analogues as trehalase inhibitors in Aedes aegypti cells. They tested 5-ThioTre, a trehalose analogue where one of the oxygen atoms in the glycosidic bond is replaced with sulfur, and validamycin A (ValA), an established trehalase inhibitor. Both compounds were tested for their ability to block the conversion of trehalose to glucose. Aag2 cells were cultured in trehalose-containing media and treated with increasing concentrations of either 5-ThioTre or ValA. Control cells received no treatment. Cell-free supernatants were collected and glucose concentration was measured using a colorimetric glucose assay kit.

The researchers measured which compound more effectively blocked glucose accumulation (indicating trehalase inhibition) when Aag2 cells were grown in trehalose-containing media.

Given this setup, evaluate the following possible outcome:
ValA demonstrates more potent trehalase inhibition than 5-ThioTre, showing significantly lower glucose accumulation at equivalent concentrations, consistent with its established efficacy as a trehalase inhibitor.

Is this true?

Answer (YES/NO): YES